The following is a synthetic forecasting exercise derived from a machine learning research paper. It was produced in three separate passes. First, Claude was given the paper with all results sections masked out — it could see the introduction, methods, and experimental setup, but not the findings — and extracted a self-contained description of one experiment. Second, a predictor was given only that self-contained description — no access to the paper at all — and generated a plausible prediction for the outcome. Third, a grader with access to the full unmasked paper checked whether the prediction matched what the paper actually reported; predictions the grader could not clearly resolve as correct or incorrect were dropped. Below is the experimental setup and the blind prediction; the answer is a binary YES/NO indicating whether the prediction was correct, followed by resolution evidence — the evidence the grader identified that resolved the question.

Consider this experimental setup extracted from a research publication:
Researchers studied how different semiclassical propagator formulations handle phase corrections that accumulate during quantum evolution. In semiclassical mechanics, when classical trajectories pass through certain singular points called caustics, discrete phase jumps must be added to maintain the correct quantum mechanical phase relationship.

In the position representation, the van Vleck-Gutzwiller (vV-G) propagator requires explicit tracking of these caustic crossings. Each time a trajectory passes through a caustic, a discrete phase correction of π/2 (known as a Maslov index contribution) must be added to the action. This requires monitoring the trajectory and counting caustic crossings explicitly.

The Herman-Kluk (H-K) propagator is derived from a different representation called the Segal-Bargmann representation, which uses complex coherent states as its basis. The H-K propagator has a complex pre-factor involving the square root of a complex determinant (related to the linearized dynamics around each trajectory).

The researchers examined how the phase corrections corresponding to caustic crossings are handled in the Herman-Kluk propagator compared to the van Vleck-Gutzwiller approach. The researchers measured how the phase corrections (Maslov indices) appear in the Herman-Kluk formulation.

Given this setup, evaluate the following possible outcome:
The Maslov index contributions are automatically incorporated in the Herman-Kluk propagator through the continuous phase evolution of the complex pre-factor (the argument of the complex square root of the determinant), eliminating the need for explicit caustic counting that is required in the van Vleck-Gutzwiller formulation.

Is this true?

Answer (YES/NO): YES